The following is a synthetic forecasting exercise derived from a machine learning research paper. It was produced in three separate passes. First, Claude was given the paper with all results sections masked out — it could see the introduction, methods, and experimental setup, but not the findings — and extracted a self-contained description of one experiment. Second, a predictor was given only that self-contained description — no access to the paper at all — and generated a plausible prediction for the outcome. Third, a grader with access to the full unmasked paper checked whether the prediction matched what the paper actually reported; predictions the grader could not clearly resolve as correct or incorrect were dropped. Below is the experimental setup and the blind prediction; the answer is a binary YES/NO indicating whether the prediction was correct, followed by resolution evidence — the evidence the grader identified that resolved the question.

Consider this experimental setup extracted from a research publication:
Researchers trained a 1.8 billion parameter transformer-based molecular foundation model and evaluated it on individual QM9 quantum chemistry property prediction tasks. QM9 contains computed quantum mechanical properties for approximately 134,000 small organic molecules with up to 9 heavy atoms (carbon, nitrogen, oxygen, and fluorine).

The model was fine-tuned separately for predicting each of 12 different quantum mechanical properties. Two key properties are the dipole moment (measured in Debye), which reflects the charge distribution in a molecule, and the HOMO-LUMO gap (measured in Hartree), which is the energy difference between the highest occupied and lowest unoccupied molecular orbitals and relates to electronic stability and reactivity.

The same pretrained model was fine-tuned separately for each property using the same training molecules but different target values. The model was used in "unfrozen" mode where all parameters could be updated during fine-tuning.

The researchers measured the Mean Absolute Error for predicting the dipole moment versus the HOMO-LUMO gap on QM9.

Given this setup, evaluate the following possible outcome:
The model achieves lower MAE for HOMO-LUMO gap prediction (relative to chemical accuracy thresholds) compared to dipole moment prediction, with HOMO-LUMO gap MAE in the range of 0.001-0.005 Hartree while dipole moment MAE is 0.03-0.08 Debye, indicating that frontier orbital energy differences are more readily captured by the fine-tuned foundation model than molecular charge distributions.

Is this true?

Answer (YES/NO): NO